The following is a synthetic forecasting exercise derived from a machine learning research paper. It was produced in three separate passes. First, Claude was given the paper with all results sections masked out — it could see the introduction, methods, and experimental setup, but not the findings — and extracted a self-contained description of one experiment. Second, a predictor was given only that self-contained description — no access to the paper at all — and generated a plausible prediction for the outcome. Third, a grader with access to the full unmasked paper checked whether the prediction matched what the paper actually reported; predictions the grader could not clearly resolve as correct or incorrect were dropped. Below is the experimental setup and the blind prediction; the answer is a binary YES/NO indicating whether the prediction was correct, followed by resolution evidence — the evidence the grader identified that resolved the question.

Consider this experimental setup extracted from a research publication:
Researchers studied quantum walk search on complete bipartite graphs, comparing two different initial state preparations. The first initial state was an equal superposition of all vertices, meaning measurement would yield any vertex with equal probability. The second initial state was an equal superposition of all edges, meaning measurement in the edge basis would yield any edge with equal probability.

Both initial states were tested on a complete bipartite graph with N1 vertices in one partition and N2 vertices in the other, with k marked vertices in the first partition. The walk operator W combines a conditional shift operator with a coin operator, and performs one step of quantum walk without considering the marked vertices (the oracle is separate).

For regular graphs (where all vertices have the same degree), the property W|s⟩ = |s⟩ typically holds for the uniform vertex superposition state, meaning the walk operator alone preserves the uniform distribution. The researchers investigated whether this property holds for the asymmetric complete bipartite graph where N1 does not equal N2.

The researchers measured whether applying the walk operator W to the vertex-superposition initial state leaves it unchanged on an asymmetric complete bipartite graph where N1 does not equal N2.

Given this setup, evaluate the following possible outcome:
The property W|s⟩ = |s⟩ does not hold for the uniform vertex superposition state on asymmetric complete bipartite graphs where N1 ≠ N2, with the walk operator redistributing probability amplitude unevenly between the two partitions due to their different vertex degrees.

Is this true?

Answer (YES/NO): YES